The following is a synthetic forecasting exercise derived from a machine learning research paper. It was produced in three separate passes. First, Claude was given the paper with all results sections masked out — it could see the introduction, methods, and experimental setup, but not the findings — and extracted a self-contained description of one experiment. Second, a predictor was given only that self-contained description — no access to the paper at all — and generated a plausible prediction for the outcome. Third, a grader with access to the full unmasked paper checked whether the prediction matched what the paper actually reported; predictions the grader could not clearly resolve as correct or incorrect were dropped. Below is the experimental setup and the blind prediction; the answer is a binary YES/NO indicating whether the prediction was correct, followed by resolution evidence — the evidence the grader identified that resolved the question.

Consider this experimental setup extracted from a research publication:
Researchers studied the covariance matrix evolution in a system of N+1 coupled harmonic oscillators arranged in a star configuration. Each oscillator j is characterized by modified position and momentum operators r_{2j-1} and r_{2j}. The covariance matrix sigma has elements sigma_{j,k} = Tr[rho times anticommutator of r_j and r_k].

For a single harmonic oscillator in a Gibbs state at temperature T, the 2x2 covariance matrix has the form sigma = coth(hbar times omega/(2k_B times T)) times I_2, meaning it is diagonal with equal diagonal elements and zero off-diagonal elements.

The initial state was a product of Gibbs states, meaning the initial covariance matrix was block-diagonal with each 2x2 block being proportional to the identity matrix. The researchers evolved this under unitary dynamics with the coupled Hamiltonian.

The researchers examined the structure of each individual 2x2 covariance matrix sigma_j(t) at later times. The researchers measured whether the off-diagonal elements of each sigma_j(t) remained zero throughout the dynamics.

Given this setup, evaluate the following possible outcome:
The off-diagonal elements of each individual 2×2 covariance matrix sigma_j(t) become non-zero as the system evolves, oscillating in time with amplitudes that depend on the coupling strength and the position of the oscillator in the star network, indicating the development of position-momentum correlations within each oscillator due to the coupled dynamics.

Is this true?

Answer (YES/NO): NO